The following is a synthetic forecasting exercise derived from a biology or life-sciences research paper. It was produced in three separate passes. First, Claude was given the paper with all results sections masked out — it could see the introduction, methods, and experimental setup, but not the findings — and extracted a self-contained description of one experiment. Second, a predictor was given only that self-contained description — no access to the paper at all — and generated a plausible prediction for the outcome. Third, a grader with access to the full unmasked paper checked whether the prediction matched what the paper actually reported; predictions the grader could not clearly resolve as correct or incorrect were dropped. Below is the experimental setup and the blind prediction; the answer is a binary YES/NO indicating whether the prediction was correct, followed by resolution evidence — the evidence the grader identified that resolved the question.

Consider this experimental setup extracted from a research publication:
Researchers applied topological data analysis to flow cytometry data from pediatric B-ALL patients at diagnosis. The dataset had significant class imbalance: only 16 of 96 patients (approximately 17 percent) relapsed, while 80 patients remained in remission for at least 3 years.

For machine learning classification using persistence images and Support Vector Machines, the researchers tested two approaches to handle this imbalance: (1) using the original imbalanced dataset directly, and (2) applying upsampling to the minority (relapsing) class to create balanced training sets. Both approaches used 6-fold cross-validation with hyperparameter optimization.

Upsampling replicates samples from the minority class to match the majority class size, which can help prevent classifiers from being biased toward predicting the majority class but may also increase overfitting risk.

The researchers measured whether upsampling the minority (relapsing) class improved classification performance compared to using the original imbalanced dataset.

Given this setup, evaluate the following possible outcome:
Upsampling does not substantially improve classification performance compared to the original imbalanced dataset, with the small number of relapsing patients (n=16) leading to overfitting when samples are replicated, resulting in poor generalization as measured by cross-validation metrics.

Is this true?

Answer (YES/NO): NO